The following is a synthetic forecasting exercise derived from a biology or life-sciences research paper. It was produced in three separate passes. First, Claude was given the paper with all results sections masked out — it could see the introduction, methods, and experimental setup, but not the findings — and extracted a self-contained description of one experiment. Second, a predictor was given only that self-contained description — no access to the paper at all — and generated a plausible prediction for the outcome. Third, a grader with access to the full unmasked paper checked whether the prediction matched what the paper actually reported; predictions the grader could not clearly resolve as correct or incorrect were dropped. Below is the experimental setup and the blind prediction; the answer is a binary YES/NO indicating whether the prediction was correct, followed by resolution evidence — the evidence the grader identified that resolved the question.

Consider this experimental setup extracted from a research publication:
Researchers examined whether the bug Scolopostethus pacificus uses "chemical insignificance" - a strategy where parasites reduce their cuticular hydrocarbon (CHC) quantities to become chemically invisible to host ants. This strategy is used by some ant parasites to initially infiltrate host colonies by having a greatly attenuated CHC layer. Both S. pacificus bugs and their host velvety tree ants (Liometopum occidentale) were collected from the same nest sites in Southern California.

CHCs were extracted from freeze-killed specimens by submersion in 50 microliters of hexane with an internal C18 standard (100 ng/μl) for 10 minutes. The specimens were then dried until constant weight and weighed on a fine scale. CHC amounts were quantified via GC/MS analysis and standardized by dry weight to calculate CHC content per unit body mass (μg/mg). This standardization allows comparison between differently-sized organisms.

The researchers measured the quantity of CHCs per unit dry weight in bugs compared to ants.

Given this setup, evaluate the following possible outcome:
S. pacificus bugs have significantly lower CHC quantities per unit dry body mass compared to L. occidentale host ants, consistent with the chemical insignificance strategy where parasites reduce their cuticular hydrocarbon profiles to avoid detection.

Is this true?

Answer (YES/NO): NO